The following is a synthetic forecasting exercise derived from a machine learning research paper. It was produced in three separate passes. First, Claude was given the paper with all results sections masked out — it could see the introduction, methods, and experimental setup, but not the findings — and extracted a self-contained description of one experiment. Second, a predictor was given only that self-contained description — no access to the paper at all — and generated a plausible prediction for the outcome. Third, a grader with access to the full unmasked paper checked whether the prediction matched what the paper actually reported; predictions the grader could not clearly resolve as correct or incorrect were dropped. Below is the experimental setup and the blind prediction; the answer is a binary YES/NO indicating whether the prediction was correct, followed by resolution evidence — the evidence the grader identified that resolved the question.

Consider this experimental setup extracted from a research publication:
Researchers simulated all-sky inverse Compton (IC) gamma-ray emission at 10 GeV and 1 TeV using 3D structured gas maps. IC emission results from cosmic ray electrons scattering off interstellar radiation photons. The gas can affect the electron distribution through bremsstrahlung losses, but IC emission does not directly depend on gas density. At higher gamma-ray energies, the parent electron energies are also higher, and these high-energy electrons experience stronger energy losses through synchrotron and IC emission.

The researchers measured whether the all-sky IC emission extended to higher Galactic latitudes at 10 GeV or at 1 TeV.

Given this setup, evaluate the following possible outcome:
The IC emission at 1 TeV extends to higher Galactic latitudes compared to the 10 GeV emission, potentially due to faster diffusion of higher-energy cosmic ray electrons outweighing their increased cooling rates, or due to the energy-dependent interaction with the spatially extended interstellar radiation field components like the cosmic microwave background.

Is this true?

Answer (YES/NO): YES